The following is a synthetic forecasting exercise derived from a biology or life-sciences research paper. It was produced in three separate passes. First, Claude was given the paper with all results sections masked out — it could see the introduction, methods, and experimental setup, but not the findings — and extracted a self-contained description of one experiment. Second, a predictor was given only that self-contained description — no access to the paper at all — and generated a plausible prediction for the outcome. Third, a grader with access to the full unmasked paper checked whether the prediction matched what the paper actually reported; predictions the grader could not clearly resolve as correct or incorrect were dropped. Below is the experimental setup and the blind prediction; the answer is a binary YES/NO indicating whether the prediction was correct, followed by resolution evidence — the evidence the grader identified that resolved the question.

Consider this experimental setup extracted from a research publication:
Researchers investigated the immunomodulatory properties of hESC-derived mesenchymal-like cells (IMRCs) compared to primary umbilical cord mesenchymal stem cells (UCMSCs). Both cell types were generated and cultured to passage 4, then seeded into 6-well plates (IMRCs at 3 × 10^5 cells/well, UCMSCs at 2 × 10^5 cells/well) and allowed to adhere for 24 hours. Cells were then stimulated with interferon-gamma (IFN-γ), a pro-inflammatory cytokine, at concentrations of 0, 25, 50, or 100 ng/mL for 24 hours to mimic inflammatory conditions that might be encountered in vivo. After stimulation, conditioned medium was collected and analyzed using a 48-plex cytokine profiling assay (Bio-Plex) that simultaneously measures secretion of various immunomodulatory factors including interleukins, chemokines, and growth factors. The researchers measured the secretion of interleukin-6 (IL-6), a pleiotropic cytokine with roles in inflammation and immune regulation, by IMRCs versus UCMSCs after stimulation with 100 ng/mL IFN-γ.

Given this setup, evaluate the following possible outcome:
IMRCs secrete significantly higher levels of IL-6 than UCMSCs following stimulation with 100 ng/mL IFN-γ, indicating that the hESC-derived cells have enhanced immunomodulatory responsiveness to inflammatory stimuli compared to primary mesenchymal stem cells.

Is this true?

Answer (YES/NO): NO